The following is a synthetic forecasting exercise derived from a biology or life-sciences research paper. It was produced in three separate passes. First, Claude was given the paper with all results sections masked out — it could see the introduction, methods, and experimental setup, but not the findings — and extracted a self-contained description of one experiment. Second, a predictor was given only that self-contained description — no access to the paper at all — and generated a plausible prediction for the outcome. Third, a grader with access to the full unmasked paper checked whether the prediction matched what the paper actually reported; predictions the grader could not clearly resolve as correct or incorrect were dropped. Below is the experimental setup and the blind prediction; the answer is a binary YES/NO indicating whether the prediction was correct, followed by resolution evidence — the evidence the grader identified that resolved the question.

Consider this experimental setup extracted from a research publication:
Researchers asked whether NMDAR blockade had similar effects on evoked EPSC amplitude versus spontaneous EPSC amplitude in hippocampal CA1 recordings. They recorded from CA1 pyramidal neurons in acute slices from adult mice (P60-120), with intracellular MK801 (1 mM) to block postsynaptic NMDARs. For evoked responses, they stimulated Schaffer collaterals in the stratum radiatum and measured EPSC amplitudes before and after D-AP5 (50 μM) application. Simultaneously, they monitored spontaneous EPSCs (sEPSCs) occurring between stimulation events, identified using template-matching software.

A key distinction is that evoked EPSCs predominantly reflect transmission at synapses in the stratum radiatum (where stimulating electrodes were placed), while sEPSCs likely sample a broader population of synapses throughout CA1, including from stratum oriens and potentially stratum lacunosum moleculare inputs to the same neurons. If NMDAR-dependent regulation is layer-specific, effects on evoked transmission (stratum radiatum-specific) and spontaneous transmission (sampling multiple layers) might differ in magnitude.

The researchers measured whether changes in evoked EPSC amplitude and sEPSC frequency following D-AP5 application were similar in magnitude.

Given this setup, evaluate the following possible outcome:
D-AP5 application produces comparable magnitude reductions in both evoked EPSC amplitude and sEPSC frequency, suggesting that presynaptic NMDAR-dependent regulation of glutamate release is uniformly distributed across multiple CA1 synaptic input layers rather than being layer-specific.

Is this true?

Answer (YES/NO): NO